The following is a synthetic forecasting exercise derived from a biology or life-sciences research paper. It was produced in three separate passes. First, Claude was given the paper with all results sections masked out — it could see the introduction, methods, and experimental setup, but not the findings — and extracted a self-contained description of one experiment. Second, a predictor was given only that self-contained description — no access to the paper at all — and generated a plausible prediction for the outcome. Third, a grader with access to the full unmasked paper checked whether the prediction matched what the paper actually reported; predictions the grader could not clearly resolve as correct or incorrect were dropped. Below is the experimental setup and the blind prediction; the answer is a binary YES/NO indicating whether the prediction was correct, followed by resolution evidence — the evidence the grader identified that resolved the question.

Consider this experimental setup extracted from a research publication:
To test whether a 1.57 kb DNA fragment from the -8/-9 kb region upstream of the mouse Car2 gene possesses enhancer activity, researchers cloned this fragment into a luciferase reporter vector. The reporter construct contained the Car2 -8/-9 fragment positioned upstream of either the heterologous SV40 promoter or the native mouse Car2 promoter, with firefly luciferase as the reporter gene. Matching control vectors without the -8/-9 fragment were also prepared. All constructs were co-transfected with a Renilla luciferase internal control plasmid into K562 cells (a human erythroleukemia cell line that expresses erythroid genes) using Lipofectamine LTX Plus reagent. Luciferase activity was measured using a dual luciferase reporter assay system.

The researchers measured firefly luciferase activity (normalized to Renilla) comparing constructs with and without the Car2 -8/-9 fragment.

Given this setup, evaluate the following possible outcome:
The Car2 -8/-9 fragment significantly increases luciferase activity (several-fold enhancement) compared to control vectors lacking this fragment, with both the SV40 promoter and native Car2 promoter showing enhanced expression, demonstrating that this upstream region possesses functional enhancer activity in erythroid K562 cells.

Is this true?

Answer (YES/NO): NO